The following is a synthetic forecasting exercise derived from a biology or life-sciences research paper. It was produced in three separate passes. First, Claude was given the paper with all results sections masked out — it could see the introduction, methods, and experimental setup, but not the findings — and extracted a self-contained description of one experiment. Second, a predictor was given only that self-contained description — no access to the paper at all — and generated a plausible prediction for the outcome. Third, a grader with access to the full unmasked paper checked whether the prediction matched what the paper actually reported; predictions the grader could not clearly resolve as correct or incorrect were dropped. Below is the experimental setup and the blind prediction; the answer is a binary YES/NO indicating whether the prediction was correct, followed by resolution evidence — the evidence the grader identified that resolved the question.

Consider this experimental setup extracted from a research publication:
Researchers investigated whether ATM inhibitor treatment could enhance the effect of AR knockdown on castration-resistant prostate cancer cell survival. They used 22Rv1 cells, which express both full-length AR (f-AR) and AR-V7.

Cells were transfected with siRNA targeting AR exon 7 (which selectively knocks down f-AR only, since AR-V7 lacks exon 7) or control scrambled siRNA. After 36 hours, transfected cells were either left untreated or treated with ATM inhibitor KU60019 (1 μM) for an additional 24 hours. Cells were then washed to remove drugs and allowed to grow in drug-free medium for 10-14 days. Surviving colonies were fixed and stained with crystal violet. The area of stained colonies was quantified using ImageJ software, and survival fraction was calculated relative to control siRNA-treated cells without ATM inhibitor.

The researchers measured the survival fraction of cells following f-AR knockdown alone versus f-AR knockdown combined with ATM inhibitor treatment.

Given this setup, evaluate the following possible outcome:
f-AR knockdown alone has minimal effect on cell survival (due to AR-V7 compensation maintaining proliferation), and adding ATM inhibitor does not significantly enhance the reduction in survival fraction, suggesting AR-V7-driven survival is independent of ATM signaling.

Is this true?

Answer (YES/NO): NO